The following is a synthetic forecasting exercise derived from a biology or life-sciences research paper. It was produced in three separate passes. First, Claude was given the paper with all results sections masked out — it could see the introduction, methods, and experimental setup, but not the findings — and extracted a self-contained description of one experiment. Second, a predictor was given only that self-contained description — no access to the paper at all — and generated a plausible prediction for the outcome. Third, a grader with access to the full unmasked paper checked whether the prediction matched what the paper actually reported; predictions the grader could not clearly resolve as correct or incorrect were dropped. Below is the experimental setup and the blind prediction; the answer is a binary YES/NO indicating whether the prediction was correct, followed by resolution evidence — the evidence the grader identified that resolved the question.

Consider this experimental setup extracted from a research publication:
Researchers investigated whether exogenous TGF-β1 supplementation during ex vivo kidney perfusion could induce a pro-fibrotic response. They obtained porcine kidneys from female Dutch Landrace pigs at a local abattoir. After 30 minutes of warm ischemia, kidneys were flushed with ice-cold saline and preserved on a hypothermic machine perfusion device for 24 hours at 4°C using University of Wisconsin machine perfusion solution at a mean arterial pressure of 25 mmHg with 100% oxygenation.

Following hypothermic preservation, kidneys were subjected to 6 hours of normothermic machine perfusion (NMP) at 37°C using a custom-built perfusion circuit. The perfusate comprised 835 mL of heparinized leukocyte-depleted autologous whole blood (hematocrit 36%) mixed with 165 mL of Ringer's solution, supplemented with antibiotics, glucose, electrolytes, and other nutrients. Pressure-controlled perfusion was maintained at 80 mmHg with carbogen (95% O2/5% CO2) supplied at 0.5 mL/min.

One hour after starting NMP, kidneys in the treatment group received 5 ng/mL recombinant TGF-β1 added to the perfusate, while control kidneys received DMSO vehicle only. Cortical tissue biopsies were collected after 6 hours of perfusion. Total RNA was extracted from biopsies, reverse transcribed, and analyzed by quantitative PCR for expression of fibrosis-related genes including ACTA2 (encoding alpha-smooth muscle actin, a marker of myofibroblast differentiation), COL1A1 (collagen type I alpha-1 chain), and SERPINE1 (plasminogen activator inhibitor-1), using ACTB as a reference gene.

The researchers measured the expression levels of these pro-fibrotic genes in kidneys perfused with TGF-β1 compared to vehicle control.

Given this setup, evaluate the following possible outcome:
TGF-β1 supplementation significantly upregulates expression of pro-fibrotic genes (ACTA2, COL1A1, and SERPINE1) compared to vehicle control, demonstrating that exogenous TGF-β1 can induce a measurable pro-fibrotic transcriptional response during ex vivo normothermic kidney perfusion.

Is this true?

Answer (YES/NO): NO